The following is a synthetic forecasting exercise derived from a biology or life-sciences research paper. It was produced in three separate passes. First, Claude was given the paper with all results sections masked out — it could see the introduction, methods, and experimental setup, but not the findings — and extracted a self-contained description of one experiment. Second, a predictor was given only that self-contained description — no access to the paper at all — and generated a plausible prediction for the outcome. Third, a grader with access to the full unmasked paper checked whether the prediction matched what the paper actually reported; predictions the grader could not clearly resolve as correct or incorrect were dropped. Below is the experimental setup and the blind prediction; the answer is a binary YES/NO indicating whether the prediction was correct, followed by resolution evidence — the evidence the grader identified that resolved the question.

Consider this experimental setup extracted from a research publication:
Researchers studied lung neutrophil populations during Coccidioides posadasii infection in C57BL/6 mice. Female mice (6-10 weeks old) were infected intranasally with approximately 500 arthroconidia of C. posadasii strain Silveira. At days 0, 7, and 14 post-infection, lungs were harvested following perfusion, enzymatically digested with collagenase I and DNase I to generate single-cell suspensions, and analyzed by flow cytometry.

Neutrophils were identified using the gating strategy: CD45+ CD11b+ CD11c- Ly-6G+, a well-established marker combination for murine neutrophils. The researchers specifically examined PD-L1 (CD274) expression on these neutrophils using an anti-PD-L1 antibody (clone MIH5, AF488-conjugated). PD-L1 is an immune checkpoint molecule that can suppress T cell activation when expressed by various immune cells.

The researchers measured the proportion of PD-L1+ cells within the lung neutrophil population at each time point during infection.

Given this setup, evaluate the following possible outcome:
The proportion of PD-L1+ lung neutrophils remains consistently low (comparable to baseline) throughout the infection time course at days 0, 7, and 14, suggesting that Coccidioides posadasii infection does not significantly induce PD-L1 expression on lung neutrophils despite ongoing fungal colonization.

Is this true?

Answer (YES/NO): NO